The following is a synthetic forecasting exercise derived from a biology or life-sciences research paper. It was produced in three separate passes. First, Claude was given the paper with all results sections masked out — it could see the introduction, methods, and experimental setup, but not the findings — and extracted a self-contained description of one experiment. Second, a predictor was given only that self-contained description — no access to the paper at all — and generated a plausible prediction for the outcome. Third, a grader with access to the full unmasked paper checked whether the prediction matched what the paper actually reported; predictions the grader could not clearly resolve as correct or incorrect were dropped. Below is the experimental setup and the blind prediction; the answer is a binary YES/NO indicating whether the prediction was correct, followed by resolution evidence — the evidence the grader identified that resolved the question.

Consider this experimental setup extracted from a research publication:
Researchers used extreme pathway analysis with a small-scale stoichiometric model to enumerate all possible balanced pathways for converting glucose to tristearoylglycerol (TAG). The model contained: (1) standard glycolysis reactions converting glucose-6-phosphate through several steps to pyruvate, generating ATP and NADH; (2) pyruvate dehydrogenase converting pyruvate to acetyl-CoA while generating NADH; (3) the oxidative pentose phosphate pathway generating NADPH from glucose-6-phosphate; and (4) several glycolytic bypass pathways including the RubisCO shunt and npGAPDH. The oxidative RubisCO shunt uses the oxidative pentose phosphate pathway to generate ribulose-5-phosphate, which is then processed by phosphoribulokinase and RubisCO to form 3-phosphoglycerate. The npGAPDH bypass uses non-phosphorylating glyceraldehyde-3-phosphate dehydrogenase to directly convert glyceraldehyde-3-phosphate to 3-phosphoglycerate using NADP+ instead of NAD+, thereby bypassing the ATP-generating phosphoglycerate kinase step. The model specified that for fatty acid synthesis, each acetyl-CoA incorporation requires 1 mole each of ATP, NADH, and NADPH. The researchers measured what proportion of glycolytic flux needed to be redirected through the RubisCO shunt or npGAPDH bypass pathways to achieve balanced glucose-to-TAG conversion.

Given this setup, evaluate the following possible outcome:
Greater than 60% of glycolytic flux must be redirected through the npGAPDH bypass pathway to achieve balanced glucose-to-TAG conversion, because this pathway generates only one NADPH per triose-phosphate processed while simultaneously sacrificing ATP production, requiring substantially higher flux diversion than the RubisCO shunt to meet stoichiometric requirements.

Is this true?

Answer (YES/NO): NO